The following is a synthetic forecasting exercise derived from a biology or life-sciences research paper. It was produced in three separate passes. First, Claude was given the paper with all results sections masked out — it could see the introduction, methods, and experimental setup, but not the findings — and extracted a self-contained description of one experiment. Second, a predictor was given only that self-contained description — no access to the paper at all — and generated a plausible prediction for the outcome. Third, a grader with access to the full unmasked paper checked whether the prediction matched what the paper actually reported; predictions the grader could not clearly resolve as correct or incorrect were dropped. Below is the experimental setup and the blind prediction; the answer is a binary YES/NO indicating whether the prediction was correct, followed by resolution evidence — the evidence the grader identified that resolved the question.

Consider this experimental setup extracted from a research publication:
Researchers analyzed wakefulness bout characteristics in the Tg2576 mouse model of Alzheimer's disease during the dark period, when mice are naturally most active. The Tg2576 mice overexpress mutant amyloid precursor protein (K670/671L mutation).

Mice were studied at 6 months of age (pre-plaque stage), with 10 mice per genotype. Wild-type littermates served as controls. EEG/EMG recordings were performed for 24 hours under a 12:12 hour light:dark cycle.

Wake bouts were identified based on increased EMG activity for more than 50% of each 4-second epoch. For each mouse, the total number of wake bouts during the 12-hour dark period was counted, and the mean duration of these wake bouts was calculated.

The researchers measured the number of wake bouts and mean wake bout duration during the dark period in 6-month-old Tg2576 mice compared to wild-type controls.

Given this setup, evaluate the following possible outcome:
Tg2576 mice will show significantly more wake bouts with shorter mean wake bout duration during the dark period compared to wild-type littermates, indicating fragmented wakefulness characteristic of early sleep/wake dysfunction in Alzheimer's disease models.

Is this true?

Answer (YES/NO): NO